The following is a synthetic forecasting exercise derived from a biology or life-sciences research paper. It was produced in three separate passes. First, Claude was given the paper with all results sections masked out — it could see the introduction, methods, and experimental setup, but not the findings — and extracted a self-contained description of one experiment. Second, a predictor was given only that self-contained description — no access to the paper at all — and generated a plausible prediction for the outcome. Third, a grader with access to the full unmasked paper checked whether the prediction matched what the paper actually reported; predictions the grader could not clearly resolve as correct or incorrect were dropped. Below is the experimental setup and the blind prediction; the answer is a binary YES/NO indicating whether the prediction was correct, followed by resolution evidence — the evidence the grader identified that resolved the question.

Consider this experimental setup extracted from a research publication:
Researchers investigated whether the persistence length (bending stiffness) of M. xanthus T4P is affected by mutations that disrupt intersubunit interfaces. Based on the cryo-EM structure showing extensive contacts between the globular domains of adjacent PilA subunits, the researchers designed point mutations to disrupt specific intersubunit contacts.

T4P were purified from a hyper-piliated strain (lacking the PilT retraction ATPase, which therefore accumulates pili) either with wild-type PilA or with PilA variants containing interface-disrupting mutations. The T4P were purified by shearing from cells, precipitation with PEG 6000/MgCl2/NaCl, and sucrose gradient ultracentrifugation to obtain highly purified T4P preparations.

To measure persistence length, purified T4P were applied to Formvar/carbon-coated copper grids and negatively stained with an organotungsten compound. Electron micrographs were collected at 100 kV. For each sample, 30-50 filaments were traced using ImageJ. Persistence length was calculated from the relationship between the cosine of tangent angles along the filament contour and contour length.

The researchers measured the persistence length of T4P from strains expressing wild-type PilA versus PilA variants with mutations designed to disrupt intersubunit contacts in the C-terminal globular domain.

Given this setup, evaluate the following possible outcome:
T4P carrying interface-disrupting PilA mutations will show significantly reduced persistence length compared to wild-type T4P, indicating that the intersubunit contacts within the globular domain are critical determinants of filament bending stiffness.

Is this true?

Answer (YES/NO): YES